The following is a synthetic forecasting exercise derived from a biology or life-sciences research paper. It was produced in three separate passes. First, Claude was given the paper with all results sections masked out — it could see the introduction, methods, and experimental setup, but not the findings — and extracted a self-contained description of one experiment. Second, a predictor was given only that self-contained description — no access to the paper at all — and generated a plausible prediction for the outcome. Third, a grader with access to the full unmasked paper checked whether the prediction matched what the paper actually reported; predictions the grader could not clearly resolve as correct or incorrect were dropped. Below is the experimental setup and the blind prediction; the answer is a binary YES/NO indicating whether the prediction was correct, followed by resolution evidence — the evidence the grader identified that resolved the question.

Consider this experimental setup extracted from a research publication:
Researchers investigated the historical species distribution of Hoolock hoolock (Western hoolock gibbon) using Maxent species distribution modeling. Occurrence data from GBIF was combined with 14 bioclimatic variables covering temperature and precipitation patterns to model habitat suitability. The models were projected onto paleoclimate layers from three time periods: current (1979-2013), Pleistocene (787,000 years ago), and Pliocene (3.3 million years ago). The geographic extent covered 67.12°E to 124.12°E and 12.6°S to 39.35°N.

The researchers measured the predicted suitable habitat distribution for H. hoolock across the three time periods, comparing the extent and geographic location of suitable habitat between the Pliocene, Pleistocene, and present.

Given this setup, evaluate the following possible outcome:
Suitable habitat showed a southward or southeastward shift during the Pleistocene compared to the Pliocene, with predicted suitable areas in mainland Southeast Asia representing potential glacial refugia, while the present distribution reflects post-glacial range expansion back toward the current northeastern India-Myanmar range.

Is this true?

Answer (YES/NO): NO